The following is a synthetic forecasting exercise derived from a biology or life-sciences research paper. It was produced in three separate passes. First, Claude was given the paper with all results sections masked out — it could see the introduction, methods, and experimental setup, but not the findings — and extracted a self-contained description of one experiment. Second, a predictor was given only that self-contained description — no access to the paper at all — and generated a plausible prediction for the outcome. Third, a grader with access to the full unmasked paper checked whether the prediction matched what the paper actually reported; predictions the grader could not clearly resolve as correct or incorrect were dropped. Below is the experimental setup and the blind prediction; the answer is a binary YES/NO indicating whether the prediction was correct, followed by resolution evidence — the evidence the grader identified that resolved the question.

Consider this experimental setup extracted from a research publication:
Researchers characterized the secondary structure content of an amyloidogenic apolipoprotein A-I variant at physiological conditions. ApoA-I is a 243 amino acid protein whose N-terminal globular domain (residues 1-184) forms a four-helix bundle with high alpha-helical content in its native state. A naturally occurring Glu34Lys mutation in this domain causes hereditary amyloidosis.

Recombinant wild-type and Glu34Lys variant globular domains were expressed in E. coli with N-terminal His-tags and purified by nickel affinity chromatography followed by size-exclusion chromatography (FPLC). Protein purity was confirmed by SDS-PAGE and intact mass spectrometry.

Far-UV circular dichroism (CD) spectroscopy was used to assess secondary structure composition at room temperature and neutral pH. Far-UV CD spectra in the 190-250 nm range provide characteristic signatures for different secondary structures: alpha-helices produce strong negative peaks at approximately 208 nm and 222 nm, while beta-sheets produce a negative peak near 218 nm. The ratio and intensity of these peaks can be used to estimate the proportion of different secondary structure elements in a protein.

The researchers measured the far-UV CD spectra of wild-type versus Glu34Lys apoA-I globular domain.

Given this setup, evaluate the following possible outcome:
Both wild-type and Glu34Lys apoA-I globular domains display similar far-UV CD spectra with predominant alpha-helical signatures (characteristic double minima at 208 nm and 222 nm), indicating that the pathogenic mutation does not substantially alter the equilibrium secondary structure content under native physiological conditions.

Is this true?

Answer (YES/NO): YES